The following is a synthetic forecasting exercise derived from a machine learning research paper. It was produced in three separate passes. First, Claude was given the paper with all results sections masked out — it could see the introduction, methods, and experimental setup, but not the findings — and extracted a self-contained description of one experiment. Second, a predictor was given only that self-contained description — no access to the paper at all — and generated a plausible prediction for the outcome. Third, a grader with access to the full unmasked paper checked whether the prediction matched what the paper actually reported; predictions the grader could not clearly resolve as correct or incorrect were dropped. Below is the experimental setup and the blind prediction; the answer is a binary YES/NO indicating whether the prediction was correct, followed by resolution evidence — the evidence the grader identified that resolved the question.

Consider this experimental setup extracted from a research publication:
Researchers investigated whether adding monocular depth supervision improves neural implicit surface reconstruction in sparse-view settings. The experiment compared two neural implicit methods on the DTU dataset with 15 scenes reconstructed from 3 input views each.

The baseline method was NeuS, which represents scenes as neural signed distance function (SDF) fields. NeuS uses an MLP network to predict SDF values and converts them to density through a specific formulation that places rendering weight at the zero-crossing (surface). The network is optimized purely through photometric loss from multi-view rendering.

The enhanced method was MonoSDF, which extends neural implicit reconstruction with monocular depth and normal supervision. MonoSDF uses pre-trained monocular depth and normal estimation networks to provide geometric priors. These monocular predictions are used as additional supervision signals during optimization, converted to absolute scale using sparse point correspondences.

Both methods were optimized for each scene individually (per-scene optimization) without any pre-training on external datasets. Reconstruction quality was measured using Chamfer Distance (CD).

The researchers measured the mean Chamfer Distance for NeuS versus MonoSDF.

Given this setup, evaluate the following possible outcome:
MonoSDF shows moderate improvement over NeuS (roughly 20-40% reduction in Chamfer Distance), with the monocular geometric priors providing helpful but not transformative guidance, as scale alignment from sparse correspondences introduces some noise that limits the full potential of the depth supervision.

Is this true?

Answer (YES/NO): YES